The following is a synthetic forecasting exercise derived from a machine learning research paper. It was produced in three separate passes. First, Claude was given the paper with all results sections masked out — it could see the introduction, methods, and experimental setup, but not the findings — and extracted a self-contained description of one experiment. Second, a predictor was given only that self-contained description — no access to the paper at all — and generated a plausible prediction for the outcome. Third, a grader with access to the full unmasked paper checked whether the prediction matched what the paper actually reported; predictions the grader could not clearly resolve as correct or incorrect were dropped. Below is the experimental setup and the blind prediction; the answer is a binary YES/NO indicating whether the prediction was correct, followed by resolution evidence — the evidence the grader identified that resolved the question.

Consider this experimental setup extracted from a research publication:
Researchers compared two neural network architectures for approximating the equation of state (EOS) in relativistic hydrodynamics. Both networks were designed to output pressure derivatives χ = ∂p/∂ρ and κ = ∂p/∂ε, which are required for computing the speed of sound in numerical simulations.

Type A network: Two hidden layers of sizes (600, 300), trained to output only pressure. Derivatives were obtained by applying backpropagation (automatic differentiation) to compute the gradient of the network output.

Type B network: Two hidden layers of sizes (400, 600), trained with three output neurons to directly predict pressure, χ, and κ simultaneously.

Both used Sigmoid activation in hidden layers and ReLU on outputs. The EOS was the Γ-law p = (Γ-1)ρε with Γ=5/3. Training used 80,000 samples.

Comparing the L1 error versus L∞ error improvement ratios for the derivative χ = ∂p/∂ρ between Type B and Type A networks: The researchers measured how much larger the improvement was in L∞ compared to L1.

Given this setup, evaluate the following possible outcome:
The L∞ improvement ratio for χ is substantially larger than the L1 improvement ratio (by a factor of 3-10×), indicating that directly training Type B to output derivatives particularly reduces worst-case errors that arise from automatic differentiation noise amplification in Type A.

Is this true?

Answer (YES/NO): NO